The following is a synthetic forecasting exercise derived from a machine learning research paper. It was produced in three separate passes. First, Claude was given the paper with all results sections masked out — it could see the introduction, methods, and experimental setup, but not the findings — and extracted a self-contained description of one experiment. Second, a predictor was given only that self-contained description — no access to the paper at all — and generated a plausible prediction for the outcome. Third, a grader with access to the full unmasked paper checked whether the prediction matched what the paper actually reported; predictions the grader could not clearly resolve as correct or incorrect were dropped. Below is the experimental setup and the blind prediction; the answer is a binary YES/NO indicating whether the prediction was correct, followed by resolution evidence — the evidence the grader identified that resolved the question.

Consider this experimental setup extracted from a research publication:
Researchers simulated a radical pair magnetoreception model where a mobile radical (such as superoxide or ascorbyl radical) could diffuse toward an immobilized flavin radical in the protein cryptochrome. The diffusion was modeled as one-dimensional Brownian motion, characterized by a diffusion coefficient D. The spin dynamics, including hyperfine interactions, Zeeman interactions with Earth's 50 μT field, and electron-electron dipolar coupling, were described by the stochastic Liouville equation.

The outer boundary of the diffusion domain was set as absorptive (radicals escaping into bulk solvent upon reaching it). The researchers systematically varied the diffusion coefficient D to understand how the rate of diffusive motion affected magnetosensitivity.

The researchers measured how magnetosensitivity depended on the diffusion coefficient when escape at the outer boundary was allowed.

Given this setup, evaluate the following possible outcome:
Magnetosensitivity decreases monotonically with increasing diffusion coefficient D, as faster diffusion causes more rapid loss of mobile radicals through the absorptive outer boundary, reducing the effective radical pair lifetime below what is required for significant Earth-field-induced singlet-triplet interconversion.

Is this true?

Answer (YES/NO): YES